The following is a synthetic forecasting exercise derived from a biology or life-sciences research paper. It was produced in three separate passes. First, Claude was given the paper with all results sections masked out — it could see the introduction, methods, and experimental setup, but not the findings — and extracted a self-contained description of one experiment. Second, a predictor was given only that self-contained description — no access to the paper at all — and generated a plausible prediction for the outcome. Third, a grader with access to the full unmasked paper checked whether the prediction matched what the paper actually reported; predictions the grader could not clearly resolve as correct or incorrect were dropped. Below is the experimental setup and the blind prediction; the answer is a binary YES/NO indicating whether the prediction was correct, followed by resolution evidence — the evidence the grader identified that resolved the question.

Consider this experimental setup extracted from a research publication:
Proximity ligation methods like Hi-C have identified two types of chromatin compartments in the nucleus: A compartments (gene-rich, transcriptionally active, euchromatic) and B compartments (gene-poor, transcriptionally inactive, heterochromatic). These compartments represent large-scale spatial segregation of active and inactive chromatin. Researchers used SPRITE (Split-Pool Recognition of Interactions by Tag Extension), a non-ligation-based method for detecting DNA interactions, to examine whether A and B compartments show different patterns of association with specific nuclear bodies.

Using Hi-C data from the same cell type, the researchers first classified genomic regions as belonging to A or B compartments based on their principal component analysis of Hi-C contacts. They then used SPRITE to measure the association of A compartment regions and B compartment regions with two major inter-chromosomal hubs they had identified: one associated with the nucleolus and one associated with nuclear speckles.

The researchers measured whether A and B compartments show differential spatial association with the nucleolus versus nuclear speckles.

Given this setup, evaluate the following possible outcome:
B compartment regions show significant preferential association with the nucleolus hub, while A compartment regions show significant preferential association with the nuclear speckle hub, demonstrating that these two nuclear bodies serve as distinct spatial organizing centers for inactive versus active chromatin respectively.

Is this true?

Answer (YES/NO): YES